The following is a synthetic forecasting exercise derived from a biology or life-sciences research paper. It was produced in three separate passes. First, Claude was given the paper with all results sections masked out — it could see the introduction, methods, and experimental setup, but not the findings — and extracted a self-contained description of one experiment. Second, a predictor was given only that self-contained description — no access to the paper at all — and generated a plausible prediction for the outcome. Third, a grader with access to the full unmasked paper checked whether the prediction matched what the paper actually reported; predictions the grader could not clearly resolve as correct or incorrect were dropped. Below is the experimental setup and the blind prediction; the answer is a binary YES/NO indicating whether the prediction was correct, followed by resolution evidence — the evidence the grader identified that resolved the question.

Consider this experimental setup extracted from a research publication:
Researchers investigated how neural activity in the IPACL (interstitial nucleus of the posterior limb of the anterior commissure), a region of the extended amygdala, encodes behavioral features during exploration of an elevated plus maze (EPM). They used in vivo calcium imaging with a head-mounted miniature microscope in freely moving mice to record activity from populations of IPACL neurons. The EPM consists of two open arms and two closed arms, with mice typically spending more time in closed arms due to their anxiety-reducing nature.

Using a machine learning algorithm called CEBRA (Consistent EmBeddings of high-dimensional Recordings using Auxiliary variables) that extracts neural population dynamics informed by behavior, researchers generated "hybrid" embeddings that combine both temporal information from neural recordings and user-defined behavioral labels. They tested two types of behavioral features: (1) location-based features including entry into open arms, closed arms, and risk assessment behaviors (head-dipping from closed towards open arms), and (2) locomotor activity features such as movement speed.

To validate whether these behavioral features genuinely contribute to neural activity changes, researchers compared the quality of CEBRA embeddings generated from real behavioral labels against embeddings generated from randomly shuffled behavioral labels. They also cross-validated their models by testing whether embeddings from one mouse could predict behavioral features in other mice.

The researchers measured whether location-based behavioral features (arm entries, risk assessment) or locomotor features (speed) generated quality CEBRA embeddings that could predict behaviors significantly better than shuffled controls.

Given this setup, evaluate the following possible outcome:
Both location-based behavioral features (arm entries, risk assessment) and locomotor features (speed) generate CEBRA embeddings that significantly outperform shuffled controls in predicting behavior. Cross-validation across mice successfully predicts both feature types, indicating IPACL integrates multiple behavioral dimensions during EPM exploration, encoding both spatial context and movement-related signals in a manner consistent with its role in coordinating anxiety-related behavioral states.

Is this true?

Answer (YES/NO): NO